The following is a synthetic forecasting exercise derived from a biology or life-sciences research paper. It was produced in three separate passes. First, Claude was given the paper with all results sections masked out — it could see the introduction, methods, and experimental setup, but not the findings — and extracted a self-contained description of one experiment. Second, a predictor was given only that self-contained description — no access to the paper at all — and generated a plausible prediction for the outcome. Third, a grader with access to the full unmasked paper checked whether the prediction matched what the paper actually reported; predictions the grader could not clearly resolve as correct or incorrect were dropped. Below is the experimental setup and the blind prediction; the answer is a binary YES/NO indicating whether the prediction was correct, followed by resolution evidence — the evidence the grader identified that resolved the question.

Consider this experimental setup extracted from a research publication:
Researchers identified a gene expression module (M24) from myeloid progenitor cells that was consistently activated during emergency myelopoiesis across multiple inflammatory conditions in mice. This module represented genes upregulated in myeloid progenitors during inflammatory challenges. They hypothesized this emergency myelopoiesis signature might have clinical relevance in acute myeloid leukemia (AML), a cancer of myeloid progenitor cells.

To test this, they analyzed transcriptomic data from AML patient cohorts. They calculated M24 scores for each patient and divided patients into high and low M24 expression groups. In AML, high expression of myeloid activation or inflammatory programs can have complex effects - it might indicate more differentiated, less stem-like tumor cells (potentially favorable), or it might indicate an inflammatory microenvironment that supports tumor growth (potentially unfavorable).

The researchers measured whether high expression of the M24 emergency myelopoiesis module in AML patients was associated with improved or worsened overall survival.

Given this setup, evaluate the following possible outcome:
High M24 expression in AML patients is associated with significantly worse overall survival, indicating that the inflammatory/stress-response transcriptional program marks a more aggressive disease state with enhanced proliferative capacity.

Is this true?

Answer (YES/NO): YES